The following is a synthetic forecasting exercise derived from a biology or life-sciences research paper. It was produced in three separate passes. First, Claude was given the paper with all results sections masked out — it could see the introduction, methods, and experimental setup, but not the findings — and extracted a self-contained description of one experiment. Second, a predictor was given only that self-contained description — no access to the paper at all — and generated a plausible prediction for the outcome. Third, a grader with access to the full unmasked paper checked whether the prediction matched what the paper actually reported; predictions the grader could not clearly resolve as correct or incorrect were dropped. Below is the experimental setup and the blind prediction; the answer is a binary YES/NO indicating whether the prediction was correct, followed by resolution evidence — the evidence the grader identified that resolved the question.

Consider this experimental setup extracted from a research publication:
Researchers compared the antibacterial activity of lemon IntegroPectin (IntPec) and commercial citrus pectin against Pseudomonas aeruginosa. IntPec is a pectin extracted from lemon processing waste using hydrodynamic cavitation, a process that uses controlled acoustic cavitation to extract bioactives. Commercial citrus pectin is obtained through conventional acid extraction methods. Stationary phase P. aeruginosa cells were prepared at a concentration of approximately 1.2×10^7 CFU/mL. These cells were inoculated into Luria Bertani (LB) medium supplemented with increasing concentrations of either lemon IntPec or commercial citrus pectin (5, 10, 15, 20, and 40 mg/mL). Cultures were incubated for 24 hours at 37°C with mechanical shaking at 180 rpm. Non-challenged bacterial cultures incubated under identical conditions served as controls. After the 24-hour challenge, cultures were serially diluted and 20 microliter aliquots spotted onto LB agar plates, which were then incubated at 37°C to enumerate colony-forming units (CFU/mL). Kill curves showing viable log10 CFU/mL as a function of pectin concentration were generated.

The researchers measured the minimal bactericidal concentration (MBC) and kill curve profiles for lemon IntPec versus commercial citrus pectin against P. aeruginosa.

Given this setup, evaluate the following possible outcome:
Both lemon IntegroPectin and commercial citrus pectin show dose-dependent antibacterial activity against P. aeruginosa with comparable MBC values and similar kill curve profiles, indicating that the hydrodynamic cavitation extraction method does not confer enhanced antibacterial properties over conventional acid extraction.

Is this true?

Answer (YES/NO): NO